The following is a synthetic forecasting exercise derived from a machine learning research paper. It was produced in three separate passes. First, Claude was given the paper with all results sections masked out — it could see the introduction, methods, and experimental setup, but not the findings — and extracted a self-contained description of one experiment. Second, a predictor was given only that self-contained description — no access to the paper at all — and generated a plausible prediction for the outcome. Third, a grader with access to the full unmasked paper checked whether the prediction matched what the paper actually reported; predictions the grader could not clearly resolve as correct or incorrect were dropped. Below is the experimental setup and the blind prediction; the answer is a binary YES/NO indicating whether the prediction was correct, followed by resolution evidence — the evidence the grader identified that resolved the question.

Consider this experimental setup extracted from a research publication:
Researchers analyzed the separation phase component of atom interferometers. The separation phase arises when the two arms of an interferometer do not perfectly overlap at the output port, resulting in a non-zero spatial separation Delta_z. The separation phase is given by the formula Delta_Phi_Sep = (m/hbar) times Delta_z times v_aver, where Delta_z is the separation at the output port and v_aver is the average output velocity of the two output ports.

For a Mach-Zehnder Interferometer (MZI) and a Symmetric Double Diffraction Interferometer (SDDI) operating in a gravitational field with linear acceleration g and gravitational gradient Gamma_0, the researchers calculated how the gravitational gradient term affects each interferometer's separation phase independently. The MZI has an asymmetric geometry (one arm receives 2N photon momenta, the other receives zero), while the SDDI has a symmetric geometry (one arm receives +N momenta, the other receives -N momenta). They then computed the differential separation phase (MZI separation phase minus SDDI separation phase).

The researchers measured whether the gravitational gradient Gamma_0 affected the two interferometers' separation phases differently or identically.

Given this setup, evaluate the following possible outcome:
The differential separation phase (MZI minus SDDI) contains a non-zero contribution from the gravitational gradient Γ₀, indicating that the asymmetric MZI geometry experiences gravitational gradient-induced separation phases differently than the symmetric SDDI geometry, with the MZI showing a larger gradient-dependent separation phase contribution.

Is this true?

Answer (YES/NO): NO